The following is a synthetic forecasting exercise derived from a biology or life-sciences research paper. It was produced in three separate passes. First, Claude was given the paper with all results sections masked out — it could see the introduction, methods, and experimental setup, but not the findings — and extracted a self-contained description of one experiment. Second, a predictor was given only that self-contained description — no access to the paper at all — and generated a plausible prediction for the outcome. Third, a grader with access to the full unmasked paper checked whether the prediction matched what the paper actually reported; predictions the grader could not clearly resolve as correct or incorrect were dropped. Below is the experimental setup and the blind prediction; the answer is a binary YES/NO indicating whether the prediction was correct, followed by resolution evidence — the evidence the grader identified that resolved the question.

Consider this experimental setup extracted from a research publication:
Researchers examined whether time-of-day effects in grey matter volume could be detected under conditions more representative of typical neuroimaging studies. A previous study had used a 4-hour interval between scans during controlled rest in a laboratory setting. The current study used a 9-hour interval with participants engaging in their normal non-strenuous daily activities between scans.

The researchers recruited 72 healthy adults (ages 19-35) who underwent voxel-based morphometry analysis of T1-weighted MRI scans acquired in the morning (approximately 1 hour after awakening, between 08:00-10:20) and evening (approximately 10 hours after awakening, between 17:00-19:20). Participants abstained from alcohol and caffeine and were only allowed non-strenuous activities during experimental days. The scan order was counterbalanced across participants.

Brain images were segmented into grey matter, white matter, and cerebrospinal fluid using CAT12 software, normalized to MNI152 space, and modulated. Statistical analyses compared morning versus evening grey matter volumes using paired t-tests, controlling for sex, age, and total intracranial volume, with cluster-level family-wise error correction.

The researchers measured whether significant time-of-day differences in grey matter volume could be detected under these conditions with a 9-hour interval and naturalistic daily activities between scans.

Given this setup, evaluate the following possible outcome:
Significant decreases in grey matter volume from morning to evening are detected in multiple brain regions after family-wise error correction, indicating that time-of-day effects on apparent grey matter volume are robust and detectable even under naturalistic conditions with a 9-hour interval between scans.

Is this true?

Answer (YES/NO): YES